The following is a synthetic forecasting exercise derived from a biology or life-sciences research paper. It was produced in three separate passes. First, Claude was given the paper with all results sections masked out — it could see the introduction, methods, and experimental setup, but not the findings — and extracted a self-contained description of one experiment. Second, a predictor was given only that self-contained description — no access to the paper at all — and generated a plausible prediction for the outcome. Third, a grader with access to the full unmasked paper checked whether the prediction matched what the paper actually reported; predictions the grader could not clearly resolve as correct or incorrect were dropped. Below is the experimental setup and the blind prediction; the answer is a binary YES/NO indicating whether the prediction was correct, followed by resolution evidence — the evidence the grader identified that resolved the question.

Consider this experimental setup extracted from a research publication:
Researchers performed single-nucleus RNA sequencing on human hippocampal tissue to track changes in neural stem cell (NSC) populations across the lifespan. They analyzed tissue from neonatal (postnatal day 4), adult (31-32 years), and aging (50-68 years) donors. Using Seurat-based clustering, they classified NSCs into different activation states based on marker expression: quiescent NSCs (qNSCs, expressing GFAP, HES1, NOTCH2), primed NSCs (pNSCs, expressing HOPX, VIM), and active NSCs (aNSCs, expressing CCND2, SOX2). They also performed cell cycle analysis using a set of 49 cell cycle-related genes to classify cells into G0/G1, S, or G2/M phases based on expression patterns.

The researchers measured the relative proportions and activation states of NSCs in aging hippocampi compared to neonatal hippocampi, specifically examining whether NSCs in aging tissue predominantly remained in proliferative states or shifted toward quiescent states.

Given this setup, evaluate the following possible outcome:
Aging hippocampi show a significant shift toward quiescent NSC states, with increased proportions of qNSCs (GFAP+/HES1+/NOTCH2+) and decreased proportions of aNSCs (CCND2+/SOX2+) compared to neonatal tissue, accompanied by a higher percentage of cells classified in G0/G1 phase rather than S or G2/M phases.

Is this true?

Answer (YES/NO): YES